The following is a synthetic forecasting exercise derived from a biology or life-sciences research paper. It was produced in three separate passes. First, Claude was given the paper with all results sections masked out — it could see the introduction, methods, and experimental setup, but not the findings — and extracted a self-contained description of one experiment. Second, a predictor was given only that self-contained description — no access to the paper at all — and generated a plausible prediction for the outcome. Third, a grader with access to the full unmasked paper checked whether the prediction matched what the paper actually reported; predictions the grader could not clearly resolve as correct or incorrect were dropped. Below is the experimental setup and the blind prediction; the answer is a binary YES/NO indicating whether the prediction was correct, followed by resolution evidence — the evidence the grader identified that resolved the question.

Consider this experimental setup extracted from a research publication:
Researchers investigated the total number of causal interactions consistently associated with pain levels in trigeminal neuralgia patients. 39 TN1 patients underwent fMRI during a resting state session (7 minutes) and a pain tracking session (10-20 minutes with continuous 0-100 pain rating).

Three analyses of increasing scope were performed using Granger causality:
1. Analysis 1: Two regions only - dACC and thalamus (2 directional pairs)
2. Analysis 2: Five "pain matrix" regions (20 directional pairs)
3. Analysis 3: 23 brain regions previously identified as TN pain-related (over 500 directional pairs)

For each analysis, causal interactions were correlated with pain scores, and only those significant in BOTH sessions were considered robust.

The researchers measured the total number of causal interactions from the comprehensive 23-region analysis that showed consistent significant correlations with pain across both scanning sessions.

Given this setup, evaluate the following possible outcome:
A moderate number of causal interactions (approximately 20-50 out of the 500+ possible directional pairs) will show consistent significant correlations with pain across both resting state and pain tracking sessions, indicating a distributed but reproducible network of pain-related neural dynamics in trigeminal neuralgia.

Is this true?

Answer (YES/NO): NO